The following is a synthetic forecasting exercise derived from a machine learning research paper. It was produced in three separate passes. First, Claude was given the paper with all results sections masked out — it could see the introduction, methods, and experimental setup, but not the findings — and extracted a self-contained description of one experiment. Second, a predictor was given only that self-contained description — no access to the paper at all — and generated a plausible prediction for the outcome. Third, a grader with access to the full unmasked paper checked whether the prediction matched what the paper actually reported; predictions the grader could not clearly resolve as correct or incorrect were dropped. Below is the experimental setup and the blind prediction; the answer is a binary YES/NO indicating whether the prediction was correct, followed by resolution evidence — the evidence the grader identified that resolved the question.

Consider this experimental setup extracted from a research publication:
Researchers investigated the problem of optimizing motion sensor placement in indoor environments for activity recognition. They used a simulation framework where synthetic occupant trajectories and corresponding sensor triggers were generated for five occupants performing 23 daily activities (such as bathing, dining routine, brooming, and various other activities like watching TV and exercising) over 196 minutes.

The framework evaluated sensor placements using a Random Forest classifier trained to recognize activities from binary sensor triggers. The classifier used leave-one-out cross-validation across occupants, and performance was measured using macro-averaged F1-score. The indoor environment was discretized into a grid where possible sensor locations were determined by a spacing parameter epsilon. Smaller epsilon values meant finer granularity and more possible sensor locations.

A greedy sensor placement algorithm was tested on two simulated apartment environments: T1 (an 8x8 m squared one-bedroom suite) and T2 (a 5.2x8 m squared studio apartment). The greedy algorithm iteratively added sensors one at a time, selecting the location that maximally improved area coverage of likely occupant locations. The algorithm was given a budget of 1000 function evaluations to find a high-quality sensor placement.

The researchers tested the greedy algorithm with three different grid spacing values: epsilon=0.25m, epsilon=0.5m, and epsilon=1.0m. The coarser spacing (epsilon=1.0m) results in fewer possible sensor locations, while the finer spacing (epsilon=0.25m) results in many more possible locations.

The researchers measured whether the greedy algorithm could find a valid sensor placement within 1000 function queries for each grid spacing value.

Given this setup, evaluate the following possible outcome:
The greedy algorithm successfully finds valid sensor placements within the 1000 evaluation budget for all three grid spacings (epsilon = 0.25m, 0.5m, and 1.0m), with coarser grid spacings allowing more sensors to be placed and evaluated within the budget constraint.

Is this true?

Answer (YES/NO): NO